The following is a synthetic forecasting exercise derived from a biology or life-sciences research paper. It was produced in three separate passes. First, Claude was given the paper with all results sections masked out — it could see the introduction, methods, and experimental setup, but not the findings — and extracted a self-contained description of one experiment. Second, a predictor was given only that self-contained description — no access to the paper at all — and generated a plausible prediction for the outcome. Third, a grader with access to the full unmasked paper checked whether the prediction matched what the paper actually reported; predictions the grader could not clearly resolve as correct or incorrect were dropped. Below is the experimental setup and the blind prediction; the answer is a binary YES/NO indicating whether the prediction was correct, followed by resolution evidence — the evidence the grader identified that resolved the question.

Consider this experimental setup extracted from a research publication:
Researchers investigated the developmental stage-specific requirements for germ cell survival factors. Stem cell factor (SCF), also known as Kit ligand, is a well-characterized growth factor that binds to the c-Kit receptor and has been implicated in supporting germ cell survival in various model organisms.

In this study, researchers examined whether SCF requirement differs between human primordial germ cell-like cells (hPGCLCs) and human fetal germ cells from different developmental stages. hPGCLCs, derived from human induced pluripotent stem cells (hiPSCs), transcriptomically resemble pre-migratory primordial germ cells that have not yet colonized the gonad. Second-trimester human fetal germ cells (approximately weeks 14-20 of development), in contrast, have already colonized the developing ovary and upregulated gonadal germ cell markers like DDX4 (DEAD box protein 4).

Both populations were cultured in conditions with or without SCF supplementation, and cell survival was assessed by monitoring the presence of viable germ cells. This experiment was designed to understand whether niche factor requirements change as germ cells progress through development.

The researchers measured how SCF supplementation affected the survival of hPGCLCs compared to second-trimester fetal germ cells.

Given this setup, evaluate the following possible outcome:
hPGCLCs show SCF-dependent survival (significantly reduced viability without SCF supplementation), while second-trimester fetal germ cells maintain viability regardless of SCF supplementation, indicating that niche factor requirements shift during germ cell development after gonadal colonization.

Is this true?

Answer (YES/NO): YES